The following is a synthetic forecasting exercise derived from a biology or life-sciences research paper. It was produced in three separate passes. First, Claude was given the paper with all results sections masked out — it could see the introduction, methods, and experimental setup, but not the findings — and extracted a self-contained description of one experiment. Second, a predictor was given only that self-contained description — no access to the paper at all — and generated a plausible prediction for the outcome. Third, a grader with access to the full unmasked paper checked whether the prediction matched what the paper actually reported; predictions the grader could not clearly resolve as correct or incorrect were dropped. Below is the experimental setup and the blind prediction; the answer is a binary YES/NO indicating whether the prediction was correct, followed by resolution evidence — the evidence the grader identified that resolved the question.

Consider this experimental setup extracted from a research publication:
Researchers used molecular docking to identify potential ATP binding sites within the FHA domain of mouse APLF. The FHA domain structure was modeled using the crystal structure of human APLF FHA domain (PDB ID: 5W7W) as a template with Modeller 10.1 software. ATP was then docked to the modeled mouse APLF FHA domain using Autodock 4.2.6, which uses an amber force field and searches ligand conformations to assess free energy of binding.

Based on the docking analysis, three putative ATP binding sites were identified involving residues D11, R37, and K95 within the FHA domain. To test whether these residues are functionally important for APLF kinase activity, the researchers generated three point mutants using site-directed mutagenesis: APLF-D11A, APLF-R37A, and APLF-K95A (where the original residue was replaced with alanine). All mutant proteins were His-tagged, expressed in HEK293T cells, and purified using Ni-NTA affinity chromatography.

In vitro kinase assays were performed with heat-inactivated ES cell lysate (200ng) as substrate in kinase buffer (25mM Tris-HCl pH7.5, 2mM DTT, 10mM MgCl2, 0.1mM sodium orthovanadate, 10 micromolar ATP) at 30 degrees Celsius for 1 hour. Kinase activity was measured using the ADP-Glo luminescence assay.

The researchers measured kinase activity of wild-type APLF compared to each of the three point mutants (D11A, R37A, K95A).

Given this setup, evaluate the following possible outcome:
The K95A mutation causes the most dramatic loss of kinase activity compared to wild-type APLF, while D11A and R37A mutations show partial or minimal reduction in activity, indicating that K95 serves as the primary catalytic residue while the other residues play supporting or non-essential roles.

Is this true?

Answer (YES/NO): NO